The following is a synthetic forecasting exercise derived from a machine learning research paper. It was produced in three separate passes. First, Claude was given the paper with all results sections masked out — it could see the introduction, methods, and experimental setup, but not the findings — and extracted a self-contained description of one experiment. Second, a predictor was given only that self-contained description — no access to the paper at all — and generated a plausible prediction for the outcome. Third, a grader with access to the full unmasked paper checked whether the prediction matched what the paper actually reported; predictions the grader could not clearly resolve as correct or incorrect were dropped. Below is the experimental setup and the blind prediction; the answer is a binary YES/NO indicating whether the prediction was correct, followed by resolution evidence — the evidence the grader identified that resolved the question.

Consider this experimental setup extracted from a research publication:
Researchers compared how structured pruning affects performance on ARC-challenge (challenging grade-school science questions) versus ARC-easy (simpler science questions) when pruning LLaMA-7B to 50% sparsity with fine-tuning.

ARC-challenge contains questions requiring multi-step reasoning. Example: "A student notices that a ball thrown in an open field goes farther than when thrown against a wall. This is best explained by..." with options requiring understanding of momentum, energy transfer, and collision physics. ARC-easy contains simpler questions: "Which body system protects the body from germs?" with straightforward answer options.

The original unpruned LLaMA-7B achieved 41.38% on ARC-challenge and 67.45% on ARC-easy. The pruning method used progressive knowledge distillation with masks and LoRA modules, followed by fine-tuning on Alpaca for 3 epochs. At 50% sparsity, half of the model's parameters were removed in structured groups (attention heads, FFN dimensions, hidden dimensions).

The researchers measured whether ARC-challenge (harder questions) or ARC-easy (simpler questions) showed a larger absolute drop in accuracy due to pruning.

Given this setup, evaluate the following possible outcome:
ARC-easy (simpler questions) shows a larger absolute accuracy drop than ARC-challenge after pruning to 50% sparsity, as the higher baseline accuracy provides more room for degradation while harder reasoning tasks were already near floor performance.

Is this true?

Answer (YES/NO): YES